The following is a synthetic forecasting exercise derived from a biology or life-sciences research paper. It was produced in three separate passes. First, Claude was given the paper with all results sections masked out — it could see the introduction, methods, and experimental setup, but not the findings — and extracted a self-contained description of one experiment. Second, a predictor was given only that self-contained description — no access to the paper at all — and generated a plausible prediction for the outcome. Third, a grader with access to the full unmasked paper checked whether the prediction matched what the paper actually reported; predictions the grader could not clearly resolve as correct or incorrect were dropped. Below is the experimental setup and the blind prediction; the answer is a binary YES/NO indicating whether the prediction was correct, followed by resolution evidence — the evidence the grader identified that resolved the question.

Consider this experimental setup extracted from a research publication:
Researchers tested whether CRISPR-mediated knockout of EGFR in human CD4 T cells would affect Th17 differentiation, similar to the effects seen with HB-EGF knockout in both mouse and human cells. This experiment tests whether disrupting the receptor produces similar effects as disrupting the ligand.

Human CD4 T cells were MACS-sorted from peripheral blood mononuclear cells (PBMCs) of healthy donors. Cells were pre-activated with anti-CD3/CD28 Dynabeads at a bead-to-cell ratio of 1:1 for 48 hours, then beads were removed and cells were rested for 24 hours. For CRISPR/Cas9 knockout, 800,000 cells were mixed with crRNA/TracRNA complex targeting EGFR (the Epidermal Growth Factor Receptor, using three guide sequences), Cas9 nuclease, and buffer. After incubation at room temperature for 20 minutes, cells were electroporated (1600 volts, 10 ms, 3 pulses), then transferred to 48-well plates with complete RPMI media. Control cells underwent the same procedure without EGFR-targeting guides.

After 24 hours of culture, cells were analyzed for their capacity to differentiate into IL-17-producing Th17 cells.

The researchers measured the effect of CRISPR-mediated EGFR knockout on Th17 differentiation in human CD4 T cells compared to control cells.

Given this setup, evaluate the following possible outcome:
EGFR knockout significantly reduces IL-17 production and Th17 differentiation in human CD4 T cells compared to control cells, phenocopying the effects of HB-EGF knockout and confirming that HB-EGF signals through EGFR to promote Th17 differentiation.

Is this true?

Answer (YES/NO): NO